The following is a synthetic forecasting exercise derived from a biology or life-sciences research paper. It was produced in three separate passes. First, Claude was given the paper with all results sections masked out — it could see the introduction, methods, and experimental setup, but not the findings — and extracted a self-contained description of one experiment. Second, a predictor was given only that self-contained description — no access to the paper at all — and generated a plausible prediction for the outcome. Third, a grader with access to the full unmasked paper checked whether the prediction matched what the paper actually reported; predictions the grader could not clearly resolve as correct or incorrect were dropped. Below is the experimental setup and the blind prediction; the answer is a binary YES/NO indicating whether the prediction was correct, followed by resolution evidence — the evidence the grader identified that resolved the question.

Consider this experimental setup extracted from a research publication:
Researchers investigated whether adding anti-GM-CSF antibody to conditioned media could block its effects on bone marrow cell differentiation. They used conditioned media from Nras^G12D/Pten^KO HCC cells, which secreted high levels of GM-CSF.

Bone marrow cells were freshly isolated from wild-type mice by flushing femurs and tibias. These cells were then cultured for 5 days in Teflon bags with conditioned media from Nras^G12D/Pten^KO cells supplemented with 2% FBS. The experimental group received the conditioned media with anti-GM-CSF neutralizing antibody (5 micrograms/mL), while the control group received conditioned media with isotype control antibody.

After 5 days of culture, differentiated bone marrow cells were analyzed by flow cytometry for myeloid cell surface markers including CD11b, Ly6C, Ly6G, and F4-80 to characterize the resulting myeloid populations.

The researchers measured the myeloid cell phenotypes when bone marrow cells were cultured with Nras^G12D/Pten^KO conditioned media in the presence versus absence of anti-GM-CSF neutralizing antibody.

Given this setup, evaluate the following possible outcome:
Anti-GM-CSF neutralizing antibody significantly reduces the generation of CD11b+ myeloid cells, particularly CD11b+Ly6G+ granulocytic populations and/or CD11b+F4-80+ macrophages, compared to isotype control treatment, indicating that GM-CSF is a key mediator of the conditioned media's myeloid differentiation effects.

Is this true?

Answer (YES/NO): NO